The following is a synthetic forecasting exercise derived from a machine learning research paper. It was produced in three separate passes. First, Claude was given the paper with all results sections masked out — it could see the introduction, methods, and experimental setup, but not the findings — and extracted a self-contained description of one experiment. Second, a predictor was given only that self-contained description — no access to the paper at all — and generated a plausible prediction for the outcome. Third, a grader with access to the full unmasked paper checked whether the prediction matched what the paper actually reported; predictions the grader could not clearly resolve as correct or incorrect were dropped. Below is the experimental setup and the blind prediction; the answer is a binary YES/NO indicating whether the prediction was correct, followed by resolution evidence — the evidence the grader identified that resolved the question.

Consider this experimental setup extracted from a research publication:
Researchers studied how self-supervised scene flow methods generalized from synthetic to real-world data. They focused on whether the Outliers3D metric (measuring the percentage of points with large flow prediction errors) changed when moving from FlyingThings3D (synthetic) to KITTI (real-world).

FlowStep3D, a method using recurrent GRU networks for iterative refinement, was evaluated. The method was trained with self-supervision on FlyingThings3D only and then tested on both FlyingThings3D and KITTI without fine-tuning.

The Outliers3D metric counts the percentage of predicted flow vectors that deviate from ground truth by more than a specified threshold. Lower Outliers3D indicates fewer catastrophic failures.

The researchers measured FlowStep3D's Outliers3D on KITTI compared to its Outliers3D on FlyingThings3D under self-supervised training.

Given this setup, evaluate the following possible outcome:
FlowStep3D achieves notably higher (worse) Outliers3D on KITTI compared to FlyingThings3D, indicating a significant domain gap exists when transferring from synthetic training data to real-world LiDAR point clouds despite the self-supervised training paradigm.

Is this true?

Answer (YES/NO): NO